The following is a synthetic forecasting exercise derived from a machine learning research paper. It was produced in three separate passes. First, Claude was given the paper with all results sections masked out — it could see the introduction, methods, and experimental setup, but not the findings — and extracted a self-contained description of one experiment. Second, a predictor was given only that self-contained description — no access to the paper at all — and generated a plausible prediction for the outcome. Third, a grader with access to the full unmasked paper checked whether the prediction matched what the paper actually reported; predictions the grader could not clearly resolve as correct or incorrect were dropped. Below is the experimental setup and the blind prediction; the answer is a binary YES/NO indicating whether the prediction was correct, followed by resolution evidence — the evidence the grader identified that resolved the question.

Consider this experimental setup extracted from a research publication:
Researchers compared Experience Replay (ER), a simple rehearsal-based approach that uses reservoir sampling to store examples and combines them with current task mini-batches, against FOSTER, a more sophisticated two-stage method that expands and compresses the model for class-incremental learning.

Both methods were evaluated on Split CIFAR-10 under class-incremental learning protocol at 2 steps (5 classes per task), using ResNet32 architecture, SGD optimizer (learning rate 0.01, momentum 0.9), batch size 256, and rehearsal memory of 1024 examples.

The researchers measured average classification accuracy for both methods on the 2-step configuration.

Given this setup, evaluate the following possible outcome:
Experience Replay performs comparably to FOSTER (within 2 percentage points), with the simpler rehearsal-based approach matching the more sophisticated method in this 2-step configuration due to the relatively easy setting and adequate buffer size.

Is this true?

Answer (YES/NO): NO